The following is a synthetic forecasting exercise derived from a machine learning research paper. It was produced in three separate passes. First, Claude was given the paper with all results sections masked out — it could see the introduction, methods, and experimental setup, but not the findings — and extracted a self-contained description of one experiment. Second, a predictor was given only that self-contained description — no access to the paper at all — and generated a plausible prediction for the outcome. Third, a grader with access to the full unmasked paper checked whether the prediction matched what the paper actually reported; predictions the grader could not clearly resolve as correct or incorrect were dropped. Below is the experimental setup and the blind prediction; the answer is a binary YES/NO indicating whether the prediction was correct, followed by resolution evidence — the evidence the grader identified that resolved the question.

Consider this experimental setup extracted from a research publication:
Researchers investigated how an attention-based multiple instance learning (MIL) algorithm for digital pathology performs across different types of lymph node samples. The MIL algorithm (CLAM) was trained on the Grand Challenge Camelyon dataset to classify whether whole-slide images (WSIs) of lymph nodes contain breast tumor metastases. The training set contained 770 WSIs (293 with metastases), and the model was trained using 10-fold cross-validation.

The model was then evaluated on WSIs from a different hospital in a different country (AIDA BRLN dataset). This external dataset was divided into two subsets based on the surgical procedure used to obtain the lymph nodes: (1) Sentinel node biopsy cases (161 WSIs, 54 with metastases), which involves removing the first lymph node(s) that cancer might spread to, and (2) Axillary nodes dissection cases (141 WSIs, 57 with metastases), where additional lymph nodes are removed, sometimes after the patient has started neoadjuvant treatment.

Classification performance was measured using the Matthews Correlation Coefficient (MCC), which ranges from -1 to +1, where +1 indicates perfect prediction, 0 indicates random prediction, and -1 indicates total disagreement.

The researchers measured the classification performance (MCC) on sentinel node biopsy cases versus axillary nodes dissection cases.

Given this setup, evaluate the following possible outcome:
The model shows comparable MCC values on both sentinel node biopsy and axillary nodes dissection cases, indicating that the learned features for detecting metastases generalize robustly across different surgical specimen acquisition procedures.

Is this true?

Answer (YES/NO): NO